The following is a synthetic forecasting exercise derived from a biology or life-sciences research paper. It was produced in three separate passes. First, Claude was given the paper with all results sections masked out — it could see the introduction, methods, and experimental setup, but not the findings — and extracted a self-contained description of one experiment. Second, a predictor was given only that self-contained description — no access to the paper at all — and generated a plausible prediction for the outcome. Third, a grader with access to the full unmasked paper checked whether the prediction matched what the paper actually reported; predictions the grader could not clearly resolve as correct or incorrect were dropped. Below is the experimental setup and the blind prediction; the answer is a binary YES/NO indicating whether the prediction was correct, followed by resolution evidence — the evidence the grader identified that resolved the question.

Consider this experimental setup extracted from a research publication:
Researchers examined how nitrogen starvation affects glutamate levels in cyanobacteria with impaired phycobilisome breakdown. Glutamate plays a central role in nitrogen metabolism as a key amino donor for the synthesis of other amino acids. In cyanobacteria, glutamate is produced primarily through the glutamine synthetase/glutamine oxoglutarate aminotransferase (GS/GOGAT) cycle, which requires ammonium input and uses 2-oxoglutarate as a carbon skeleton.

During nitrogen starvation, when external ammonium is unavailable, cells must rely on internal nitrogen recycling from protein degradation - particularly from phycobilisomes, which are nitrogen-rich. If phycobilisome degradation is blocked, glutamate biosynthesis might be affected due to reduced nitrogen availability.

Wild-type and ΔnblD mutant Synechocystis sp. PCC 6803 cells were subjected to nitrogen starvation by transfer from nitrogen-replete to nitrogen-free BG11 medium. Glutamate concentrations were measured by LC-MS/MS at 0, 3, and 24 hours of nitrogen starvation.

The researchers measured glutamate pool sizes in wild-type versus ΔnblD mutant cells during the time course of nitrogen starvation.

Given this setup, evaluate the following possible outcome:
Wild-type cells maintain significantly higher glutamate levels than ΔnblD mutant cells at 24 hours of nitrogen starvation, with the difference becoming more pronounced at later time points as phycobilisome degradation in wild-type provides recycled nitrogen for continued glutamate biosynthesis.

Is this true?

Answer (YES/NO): YES